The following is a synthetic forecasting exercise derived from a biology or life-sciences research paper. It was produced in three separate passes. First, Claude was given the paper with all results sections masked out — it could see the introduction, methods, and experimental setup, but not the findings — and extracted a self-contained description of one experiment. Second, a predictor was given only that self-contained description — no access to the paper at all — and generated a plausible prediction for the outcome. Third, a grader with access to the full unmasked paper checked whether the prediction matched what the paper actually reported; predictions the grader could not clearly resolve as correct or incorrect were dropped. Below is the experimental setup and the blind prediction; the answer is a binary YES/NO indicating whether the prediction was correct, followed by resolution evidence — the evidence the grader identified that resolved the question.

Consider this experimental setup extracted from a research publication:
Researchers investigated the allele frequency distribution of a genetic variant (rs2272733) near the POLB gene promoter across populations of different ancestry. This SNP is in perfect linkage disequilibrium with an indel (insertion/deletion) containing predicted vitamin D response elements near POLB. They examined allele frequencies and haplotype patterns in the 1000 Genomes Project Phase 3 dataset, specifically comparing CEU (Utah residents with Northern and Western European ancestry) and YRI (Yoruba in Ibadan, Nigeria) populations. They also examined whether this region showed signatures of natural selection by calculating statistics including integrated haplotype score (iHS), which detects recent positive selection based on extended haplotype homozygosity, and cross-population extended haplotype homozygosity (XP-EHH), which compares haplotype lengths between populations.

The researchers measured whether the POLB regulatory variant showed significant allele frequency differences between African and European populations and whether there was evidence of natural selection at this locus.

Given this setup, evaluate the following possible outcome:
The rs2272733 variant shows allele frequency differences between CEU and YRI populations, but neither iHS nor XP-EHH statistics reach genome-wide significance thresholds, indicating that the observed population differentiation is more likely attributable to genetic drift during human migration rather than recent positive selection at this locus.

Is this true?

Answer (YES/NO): NO